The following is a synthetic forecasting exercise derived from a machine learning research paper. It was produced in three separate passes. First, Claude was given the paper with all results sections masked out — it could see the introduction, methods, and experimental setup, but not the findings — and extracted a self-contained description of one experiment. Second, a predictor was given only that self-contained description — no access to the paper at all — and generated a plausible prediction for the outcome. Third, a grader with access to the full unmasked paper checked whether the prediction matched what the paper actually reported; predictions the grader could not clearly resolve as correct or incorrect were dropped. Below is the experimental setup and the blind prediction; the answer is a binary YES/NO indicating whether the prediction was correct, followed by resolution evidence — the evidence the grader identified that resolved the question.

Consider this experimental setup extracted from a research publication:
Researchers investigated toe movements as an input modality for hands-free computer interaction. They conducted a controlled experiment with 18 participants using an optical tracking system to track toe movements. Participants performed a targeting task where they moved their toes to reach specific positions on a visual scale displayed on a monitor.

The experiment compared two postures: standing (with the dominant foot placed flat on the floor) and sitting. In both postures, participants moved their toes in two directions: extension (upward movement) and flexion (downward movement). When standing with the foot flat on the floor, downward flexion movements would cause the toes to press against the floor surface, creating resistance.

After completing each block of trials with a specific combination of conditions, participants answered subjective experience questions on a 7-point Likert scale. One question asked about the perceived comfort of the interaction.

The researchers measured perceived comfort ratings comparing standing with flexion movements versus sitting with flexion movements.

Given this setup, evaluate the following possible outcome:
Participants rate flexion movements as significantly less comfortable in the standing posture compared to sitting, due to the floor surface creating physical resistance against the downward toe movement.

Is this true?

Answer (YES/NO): YES